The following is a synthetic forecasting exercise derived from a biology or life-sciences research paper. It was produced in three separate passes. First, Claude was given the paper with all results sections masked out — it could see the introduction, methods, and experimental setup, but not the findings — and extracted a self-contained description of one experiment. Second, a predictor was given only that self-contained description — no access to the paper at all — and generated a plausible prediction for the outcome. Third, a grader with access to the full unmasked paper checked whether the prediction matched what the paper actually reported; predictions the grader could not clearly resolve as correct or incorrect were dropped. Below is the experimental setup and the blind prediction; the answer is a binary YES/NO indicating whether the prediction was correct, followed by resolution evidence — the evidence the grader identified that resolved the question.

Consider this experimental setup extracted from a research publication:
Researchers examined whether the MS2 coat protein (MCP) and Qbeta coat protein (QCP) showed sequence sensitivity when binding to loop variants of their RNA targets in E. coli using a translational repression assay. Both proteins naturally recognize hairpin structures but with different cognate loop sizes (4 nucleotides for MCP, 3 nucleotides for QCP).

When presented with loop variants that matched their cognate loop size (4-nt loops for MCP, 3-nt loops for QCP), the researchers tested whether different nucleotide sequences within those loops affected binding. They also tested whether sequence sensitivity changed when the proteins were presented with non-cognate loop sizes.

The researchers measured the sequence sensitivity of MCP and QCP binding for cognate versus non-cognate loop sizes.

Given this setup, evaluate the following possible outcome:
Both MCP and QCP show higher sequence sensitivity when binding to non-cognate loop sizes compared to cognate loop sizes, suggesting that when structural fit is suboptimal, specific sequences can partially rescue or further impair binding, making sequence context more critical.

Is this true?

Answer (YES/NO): YES